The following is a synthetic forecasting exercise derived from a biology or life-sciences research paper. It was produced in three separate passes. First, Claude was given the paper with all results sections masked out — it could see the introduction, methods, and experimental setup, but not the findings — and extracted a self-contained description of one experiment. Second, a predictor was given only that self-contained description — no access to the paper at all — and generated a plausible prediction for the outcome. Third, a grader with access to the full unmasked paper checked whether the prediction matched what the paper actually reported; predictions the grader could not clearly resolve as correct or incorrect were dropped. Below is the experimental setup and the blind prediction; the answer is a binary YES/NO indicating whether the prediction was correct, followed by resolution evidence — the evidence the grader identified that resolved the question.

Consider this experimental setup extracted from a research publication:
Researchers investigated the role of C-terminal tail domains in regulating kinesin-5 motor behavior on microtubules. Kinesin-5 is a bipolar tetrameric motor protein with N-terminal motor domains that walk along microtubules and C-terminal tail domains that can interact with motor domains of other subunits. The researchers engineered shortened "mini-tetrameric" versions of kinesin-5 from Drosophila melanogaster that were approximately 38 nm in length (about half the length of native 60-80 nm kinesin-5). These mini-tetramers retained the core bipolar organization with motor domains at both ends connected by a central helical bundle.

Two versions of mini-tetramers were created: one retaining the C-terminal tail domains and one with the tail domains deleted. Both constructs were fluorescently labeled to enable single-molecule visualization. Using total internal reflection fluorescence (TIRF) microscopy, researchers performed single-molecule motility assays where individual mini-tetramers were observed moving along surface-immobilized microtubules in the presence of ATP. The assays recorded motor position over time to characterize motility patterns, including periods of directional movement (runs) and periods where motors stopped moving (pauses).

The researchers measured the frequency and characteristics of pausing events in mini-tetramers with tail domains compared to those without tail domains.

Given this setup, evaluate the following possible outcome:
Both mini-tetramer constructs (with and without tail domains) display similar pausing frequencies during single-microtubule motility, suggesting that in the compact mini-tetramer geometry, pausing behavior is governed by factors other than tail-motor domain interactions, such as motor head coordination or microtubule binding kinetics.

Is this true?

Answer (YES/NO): NO